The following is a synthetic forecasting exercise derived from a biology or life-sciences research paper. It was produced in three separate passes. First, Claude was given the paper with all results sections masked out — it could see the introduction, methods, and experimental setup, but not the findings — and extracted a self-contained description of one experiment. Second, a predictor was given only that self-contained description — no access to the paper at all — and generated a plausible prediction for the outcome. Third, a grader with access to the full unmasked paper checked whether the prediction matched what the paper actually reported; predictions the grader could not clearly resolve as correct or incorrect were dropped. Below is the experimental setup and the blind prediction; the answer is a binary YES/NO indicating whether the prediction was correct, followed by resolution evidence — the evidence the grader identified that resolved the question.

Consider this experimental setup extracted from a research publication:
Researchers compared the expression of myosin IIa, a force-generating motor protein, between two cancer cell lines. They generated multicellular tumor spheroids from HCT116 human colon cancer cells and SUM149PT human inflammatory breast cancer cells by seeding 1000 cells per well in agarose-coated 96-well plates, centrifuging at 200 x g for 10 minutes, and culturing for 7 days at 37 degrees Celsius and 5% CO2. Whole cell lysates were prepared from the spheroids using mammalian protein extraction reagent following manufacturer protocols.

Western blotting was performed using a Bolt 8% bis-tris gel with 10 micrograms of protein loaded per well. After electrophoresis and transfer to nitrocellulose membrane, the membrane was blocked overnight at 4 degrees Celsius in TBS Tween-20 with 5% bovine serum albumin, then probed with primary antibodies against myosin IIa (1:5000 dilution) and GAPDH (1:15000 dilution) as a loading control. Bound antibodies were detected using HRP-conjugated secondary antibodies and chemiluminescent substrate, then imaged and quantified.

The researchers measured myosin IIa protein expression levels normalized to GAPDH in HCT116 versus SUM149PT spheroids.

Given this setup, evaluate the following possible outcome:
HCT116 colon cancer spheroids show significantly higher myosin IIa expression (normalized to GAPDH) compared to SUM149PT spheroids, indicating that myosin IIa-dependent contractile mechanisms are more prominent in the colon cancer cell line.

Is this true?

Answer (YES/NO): NO